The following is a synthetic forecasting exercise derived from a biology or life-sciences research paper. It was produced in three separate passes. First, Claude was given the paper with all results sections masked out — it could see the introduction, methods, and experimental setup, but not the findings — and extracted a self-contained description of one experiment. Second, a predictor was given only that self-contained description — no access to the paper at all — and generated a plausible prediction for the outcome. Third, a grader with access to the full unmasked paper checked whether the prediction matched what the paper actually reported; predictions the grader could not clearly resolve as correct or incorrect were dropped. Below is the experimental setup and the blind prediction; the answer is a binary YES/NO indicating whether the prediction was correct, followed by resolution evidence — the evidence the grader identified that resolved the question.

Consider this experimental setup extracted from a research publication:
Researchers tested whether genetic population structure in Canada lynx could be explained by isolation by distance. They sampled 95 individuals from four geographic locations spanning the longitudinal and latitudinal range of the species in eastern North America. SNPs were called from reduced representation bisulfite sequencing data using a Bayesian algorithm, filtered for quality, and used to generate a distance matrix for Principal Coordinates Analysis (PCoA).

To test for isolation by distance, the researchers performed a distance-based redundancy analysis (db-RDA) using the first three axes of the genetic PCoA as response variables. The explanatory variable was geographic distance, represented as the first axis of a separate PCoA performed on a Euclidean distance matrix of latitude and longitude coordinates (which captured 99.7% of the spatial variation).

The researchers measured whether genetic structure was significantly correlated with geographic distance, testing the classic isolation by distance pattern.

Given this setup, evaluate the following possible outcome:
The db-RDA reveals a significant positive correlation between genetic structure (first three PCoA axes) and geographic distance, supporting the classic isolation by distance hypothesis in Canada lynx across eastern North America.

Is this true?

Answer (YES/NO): YES